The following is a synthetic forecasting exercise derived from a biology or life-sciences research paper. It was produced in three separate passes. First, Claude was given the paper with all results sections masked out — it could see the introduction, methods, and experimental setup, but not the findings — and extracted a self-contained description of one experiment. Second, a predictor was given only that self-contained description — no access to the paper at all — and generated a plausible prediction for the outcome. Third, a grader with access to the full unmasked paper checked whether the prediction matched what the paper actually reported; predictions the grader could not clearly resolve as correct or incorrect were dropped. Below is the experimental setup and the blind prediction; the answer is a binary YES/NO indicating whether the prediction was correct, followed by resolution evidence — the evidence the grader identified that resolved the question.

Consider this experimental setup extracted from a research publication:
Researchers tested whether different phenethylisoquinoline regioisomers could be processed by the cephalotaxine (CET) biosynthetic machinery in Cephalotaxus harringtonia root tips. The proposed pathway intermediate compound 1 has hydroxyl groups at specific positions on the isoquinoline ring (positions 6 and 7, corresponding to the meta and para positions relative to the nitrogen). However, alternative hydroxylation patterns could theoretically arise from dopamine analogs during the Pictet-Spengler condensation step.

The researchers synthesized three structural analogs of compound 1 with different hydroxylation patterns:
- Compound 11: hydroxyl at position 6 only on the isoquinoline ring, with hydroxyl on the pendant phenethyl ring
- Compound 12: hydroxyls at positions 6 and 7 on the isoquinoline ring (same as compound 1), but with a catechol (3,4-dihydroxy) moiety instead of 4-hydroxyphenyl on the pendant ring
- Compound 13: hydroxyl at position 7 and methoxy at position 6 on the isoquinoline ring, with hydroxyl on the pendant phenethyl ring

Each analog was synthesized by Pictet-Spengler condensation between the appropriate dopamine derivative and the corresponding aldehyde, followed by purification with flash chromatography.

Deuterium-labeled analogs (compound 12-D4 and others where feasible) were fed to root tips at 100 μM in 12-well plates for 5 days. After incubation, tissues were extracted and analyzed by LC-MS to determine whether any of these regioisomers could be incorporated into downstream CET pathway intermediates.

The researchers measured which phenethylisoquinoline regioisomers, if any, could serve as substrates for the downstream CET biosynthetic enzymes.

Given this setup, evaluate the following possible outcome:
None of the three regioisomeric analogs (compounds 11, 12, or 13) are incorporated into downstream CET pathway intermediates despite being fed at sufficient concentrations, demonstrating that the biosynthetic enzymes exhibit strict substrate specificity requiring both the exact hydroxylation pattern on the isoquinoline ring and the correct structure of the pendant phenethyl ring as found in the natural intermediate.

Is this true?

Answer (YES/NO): NO